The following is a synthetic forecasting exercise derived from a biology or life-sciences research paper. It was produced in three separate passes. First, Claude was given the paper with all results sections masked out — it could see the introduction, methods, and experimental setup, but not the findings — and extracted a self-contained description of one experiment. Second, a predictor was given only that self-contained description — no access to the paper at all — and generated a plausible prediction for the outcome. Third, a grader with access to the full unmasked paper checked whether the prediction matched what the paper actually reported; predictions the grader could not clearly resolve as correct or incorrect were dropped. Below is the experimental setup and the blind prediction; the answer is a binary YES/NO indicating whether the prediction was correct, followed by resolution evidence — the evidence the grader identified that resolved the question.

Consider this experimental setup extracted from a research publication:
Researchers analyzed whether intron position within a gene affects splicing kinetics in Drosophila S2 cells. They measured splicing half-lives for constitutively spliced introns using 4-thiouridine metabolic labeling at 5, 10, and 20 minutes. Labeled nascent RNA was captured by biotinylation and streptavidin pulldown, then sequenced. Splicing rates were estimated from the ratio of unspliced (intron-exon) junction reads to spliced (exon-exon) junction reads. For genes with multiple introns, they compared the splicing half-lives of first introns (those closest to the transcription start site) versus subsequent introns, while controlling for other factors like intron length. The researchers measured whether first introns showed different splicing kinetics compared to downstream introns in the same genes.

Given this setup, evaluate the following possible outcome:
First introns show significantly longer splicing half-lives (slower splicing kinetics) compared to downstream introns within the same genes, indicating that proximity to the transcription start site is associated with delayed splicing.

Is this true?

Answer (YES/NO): YES